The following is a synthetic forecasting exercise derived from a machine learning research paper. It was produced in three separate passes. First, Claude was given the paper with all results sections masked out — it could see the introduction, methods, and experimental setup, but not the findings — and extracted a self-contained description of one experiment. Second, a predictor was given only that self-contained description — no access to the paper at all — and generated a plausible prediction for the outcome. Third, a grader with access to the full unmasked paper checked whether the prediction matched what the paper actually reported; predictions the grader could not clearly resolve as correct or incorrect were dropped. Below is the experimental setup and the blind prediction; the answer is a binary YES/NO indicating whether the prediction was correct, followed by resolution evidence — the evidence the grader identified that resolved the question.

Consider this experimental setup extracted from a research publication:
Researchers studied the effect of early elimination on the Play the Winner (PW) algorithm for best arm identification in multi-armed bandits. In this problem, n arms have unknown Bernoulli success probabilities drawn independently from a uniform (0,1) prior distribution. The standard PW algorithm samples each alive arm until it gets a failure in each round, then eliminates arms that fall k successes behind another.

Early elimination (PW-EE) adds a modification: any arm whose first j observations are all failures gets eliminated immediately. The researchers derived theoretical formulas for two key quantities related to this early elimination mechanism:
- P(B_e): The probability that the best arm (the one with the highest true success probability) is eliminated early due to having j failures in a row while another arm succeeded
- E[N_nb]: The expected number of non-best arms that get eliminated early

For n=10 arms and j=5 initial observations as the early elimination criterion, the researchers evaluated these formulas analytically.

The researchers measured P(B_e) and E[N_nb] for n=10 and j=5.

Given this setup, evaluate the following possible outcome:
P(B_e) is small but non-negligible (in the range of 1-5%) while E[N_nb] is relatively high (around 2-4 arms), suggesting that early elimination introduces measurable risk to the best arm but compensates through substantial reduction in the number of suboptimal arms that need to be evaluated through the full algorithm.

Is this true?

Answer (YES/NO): NO